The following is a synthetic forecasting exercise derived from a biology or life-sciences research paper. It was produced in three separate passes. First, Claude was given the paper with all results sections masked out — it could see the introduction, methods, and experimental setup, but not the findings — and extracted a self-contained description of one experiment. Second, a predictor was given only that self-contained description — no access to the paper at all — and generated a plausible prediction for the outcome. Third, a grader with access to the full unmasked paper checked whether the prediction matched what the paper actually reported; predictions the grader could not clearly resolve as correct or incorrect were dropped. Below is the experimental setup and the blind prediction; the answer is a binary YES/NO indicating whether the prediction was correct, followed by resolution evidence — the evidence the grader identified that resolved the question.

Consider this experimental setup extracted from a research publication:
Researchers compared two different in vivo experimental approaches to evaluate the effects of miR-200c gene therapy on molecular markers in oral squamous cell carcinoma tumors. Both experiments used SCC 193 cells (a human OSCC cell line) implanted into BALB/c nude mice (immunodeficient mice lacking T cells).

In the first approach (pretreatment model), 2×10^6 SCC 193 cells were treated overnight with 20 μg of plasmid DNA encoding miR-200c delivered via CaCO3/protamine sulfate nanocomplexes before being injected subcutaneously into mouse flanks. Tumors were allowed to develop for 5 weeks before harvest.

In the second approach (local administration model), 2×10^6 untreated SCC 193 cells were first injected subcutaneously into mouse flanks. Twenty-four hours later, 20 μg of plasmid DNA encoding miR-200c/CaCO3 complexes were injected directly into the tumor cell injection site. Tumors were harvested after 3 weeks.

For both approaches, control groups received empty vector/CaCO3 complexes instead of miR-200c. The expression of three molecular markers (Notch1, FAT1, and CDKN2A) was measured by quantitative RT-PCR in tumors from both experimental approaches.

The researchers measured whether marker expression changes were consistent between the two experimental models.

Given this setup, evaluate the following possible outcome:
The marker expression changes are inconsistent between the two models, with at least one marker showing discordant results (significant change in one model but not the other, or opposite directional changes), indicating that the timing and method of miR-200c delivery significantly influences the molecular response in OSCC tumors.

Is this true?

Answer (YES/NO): NO